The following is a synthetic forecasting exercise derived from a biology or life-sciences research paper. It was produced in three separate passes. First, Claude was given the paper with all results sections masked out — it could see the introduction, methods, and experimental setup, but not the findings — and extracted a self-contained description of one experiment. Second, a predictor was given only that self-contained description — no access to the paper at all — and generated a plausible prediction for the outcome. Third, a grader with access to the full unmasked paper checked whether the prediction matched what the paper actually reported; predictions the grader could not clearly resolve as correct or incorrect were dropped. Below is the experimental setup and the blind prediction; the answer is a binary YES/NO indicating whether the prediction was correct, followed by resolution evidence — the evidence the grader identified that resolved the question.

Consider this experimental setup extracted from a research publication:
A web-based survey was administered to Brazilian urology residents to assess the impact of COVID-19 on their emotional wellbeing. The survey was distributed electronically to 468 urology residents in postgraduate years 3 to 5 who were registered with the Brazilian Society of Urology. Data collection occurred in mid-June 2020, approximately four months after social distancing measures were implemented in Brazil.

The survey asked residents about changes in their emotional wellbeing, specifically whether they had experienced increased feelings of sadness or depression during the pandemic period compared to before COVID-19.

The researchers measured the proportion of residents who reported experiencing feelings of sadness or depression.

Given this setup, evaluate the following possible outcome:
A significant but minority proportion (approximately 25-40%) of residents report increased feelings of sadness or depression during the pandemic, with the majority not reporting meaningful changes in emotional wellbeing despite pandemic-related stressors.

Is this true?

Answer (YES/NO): NO